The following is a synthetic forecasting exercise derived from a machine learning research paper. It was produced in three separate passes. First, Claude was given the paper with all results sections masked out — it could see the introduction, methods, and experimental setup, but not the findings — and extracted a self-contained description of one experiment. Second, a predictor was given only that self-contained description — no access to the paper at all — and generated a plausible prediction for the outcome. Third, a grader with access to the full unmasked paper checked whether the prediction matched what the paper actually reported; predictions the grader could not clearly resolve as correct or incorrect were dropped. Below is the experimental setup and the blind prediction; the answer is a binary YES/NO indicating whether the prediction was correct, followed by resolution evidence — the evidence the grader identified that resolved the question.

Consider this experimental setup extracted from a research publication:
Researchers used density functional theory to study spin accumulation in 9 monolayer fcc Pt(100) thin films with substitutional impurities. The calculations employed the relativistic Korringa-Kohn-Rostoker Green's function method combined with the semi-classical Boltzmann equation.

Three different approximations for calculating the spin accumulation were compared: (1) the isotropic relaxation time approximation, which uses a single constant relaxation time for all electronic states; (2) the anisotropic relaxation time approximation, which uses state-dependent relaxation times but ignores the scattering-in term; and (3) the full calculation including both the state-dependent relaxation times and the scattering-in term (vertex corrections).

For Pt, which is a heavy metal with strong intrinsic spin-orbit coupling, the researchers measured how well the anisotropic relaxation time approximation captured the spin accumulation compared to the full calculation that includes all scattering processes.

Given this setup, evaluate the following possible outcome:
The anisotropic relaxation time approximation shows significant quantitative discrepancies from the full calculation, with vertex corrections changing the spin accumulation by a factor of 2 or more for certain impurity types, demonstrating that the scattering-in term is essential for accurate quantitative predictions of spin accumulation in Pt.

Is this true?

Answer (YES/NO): NO